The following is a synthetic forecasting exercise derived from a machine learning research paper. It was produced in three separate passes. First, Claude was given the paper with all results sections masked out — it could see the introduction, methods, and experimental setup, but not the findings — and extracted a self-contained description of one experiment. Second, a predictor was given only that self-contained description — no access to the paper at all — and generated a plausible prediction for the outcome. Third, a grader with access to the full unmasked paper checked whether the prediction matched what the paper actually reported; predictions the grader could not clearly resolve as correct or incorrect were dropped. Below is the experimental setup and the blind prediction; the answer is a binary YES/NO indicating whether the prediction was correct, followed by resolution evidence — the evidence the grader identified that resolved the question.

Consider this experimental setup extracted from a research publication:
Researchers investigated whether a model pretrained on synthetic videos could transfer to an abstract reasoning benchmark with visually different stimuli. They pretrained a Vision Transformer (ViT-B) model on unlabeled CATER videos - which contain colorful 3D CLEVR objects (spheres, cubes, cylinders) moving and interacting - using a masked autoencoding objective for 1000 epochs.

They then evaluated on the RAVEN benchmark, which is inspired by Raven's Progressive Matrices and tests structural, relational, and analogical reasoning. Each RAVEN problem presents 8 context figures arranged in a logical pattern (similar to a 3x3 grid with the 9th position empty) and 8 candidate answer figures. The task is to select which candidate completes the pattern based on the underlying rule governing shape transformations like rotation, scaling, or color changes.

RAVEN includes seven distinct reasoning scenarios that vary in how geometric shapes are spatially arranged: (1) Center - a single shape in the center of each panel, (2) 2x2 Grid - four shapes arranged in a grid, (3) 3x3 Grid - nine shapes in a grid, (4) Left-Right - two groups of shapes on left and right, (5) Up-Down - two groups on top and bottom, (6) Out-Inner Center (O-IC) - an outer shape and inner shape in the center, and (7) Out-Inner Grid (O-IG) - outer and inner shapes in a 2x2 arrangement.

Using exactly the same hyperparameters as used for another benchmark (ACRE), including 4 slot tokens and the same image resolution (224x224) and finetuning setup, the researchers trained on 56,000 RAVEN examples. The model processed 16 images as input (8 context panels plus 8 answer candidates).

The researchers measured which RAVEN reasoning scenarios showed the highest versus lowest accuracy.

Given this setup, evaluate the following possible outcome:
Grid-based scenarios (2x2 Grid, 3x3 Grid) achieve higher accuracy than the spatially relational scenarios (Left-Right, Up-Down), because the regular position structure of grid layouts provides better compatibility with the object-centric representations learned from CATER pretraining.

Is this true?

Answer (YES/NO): NO